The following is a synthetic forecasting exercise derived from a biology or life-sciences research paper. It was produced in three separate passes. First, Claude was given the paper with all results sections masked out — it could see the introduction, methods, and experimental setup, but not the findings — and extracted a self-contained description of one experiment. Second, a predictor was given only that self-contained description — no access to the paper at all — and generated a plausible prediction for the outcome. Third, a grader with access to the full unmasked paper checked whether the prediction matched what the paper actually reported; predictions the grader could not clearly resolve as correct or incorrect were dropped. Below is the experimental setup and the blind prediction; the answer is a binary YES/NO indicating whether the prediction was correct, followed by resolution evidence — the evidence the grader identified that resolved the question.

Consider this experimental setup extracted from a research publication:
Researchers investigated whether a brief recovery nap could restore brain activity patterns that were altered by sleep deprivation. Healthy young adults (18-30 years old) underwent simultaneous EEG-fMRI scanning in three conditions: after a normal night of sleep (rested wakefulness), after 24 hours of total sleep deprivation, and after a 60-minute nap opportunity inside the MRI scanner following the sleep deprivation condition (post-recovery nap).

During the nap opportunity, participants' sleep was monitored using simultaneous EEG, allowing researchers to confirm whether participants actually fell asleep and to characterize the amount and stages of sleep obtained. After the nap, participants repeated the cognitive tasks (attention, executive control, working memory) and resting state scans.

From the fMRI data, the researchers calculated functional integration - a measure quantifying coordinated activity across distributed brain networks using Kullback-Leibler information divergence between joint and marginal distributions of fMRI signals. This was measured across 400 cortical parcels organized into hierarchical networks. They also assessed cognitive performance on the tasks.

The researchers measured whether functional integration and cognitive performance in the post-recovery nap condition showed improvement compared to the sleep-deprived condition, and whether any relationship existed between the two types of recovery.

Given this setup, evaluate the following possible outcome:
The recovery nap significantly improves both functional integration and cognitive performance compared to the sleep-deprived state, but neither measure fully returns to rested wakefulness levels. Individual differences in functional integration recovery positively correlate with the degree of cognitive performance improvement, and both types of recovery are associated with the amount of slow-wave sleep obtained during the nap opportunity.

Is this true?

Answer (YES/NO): NO